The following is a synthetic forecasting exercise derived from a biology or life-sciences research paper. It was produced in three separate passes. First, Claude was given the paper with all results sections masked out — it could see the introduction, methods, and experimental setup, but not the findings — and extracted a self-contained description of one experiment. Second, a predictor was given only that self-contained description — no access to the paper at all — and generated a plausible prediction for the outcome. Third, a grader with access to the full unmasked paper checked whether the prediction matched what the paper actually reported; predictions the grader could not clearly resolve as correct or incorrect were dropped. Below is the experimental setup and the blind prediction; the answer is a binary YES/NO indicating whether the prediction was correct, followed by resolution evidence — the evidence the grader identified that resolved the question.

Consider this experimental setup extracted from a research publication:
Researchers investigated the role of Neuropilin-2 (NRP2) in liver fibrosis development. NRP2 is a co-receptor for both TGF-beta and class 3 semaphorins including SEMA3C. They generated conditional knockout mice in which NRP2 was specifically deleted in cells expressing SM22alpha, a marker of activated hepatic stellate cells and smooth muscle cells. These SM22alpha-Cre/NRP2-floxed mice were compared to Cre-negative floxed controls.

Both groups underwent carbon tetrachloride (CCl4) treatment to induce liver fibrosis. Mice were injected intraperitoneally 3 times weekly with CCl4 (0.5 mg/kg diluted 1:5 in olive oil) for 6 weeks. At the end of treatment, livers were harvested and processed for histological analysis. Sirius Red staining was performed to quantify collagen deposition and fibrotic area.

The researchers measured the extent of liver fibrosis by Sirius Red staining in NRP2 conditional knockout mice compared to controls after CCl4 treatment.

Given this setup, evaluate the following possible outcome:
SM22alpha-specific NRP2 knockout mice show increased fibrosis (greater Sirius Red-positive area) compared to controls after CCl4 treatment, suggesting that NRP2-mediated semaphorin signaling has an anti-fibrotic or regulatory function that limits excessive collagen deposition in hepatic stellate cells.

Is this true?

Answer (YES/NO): NO